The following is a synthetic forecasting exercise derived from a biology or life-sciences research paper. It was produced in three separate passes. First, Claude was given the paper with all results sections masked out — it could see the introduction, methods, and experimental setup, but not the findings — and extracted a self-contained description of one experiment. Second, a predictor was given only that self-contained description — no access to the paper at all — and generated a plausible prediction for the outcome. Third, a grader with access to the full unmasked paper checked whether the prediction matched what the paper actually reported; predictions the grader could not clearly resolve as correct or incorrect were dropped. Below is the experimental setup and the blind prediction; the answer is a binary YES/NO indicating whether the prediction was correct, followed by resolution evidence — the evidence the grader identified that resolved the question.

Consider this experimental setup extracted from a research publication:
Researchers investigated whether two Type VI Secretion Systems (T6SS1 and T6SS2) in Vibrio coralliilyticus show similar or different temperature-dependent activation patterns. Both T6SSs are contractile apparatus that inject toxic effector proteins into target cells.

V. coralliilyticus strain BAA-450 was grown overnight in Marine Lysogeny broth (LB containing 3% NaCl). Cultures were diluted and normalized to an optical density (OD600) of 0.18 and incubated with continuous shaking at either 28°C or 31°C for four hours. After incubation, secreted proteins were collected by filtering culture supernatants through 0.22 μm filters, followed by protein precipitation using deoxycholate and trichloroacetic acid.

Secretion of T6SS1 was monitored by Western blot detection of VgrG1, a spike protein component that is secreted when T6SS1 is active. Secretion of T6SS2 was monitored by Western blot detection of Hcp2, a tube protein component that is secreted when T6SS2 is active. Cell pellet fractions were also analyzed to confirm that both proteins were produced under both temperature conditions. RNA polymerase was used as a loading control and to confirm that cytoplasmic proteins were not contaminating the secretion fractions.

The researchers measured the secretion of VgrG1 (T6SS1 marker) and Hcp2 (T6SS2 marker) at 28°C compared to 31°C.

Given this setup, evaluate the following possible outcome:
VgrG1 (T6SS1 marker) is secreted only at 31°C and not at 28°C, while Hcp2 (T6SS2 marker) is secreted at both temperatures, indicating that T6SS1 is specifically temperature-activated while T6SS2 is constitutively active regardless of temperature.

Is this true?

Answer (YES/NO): NO